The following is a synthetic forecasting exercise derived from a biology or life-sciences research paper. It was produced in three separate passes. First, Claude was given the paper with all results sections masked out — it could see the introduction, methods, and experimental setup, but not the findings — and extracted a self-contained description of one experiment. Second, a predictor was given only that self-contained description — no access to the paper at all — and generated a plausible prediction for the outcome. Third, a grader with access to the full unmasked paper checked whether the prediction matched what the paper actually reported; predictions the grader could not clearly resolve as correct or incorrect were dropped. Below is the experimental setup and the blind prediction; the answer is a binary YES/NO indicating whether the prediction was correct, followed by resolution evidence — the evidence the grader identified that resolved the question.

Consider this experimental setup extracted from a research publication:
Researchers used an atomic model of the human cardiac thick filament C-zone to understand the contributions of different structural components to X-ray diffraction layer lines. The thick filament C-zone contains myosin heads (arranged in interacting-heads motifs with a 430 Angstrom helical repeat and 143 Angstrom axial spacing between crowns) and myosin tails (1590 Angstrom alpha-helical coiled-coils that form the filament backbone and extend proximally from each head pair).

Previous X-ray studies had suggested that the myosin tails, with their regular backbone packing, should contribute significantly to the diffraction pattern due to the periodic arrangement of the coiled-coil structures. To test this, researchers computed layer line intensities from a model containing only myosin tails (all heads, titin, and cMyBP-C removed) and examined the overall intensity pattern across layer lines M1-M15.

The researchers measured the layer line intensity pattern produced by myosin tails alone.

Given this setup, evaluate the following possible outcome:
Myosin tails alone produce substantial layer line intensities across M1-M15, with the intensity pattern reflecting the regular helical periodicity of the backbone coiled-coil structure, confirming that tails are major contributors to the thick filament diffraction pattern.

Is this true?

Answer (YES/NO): NO